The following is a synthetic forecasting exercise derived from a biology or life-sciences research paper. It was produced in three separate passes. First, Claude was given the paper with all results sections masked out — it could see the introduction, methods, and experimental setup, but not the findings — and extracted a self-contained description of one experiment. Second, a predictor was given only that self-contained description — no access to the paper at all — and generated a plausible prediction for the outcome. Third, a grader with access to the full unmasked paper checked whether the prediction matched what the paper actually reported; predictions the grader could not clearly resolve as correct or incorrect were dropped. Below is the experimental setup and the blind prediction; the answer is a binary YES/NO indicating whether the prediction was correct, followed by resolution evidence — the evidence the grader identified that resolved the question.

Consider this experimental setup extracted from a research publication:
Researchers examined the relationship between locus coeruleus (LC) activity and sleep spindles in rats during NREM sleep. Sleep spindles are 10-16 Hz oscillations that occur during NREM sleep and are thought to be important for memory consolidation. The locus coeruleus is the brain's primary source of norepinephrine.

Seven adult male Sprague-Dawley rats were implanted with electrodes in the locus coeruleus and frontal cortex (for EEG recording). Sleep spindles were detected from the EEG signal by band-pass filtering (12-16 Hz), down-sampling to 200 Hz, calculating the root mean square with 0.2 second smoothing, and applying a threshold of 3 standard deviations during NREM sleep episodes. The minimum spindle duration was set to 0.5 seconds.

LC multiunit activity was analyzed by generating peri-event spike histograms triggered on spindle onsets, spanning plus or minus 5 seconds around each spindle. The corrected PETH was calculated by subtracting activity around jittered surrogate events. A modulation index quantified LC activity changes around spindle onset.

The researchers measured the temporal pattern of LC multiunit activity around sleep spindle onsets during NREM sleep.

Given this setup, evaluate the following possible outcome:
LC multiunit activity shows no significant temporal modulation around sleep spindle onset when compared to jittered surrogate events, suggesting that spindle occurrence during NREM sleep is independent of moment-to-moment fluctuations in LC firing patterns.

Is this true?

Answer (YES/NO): NO